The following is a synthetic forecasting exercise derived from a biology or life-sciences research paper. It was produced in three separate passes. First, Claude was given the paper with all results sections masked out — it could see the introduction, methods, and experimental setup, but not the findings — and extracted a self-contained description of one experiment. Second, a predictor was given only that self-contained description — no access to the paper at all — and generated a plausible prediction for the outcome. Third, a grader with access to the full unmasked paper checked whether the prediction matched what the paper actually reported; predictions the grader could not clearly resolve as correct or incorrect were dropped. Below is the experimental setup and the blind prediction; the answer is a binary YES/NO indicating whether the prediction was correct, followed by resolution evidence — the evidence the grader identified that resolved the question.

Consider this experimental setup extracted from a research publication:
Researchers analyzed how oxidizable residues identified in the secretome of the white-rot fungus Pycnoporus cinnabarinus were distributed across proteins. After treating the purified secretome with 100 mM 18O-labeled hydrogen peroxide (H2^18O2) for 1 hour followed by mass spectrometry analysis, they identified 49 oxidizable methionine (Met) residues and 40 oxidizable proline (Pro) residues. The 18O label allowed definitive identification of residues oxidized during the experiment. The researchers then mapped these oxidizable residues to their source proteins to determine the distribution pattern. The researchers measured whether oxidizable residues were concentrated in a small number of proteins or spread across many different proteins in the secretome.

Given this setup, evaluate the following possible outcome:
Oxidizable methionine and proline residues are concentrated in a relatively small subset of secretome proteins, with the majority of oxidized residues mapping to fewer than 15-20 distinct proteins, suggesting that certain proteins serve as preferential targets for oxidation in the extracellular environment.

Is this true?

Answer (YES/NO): NO